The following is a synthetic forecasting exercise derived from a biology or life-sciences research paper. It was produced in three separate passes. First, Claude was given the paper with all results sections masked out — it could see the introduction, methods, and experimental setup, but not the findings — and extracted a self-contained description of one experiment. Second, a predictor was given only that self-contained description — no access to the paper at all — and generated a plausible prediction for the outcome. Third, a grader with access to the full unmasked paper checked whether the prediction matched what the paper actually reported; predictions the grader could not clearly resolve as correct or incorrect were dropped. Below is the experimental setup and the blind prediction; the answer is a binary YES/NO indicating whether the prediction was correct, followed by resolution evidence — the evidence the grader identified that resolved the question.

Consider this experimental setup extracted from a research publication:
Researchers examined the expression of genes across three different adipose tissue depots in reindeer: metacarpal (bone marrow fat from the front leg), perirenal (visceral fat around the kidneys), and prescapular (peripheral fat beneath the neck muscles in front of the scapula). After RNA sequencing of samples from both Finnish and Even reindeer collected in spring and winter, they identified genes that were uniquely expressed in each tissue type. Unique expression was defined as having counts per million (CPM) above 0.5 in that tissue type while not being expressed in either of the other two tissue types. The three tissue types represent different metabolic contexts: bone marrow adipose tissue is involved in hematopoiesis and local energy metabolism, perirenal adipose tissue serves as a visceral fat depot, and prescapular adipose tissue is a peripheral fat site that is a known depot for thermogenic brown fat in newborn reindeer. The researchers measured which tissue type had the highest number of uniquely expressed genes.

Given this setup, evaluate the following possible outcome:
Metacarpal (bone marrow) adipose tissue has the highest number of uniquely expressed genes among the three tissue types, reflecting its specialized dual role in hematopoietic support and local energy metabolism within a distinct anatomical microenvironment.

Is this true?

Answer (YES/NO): YES